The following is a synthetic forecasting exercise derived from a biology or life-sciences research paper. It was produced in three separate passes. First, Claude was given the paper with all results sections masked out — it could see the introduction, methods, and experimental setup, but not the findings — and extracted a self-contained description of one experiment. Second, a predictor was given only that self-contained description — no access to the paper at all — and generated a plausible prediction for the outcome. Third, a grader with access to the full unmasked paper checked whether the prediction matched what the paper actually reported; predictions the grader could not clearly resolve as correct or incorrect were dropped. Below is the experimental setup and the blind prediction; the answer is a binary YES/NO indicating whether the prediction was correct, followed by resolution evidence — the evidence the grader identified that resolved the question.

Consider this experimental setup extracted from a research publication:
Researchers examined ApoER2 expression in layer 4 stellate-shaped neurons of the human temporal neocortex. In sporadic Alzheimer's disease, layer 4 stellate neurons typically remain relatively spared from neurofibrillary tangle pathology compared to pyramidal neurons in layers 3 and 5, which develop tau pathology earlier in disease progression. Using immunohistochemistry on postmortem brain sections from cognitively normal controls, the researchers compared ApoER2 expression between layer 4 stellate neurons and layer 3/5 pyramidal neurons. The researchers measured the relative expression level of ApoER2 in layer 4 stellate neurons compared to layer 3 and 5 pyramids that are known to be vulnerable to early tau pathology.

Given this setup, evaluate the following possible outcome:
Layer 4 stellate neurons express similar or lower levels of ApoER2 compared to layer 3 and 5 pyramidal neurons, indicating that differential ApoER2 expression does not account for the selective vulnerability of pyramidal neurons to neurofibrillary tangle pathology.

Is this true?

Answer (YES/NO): NO